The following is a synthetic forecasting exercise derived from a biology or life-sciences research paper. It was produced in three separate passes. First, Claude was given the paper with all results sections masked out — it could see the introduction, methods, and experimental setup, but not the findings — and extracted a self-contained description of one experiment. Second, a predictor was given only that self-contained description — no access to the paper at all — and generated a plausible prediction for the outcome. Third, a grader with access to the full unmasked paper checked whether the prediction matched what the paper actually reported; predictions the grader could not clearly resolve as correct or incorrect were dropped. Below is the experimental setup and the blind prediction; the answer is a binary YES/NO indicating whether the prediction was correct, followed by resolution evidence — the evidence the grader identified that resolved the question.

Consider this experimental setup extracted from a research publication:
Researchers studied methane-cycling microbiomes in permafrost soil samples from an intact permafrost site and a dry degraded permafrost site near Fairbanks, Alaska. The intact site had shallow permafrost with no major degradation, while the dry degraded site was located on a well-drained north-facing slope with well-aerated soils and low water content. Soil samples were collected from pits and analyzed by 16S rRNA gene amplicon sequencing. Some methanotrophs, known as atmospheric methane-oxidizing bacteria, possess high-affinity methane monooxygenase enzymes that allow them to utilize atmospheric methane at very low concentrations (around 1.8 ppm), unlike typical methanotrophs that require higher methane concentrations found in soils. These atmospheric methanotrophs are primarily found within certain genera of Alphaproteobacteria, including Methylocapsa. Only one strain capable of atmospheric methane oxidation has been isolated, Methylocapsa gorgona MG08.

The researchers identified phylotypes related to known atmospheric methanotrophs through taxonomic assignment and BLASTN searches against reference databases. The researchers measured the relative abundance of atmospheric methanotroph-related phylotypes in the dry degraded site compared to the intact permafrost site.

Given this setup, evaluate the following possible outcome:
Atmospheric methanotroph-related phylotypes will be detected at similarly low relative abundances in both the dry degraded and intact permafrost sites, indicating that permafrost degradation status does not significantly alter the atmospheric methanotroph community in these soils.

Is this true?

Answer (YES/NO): NO